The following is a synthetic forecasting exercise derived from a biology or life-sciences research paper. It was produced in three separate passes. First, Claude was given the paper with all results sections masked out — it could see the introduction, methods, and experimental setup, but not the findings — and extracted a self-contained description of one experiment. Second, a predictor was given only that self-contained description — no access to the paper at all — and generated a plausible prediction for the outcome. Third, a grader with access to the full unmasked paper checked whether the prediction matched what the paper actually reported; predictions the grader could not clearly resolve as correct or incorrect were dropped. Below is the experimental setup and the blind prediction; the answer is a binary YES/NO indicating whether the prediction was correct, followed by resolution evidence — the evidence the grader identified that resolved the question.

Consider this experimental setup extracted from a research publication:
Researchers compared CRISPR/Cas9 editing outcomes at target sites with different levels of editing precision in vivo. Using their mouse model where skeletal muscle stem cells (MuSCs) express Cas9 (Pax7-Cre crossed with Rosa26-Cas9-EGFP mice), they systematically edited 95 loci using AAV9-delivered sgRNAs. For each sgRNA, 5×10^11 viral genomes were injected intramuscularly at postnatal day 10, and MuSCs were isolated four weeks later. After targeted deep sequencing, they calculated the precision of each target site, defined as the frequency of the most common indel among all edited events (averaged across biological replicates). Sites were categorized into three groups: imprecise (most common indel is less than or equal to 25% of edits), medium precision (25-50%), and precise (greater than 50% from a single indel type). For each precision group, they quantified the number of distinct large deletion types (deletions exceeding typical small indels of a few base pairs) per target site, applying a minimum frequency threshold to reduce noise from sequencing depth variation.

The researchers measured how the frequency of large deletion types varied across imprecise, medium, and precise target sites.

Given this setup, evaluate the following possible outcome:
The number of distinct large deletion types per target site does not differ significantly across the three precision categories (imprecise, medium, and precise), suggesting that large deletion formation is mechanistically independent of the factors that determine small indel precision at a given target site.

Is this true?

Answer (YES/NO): NO